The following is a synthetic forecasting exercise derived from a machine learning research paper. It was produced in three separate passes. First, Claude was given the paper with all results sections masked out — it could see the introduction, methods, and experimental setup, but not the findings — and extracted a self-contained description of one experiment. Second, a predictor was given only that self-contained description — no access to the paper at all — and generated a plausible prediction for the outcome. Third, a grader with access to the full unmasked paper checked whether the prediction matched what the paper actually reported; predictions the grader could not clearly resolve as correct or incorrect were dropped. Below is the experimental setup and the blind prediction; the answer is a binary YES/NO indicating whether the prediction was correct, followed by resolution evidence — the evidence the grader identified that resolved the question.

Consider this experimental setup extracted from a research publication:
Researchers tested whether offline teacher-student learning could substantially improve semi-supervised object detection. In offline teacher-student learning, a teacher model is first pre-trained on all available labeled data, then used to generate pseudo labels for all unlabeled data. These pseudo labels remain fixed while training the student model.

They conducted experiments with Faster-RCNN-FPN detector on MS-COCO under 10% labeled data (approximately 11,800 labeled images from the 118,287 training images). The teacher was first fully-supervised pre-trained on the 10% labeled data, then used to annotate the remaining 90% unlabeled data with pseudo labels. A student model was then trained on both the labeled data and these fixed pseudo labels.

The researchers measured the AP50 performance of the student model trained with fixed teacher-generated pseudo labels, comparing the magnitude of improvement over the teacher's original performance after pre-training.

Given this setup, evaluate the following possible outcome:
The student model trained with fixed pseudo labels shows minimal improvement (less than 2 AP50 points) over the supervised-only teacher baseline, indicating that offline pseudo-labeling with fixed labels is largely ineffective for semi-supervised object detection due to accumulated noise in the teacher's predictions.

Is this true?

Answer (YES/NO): NO